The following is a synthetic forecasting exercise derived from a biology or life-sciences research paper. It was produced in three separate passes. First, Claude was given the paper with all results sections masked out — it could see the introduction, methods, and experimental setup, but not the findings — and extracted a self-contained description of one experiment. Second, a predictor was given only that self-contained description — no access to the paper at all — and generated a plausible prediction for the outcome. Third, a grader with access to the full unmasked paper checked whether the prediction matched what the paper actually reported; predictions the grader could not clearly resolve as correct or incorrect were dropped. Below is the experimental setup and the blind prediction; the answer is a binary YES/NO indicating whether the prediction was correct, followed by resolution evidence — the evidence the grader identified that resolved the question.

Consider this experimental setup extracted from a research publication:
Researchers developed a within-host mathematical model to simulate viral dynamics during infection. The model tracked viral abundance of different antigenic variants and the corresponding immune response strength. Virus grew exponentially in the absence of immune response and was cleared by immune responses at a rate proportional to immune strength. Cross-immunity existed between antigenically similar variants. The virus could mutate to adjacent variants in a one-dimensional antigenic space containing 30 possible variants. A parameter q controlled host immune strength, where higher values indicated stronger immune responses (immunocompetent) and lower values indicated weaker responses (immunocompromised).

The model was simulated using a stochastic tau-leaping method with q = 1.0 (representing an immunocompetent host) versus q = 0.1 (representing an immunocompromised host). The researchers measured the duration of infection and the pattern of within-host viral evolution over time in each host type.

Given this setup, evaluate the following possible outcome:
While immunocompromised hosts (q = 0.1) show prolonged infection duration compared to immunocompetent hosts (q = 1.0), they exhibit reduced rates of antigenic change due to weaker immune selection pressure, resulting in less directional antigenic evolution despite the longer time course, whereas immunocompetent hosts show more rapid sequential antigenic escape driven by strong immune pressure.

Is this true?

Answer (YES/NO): NO